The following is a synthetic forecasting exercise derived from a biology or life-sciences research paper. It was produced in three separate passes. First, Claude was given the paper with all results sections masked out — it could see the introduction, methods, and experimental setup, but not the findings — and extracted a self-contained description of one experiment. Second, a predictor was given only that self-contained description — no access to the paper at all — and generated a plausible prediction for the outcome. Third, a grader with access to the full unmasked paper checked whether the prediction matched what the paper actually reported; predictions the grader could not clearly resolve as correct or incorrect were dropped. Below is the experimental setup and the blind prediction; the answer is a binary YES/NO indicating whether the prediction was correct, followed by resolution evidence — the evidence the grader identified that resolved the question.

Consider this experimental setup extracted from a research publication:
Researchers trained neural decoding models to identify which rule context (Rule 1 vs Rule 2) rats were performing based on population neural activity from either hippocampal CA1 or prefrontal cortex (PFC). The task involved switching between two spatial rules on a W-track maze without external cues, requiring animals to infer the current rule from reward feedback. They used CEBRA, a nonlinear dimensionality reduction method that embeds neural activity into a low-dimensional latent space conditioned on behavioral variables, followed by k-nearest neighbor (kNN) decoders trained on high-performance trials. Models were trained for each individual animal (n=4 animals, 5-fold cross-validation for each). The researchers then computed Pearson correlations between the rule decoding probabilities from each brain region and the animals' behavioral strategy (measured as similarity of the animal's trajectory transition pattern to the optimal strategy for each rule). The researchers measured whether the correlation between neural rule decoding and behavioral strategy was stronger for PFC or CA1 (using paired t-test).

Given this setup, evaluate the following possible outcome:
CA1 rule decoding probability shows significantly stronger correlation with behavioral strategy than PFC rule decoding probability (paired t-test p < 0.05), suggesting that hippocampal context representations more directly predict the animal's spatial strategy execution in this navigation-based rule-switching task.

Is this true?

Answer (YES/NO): NO